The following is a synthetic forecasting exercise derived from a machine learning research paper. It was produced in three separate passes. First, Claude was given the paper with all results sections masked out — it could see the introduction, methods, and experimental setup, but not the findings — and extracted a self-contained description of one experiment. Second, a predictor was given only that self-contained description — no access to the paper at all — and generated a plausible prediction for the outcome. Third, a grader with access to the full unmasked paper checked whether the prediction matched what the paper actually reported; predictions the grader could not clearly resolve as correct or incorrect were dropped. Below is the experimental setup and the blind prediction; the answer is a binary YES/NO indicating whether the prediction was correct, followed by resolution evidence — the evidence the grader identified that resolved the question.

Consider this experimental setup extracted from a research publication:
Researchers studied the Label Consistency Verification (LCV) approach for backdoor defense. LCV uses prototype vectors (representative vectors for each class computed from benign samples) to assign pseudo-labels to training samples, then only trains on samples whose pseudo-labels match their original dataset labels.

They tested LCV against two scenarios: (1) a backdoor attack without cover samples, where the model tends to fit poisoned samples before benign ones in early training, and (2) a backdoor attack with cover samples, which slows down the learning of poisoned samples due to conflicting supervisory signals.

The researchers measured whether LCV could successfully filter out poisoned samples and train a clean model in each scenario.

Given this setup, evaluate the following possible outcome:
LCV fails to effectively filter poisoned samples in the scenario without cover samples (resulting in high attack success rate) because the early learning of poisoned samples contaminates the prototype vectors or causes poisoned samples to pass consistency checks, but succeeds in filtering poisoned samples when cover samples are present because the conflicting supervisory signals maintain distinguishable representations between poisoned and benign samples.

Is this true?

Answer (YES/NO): YES